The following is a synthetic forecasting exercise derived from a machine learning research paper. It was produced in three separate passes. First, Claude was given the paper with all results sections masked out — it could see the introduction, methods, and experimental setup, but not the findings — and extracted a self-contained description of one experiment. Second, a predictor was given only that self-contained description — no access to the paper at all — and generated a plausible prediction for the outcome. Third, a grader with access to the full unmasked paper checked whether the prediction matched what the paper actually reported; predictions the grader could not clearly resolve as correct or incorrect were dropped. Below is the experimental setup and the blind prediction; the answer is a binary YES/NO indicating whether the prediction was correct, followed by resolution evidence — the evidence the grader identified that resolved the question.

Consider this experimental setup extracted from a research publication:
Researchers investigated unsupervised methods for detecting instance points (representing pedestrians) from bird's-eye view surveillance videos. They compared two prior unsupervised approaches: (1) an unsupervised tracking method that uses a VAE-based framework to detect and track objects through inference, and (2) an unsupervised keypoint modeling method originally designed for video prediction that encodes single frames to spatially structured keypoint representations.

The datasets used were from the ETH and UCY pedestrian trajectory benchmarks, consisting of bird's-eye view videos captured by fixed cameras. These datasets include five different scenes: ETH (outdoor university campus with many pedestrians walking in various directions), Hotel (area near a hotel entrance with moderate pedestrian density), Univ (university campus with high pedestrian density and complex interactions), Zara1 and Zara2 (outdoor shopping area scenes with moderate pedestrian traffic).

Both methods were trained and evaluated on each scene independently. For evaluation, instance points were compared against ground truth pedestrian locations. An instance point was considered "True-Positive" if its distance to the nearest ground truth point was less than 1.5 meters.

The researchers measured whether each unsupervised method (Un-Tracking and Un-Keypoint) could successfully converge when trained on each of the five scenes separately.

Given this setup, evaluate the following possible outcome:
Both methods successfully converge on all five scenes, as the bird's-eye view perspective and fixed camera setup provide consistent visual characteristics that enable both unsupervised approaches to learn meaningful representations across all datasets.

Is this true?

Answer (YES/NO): NO